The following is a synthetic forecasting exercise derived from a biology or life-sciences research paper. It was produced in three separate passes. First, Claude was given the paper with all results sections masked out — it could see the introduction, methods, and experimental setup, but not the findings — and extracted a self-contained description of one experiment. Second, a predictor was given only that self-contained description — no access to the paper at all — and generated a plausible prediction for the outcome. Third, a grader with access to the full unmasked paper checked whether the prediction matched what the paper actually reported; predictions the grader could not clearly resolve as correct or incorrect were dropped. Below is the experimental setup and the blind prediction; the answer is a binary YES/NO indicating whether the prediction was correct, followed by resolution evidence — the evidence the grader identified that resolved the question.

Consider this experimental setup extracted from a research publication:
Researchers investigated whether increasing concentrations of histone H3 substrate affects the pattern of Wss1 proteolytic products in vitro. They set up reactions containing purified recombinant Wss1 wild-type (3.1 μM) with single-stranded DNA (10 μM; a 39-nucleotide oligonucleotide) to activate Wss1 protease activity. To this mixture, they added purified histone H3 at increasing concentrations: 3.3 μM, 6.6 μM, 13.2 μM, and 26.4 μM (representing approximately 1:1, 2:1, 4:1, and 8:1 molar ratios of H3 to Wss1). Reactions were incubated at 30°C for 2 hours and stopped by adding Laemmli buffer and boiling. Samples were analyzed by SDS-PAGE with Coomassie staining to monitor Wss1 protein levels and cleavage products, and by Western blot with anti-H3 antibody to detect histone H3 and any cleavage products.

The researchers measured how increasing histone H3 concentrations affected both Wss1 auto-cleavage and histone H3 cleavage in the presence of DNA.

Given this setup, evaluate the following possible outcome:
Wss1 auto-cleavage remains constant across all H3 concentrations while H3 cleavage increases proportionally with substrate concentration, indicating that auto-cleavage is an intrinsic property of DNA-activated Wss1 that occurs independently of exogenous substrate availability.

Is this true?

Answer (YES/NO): NO